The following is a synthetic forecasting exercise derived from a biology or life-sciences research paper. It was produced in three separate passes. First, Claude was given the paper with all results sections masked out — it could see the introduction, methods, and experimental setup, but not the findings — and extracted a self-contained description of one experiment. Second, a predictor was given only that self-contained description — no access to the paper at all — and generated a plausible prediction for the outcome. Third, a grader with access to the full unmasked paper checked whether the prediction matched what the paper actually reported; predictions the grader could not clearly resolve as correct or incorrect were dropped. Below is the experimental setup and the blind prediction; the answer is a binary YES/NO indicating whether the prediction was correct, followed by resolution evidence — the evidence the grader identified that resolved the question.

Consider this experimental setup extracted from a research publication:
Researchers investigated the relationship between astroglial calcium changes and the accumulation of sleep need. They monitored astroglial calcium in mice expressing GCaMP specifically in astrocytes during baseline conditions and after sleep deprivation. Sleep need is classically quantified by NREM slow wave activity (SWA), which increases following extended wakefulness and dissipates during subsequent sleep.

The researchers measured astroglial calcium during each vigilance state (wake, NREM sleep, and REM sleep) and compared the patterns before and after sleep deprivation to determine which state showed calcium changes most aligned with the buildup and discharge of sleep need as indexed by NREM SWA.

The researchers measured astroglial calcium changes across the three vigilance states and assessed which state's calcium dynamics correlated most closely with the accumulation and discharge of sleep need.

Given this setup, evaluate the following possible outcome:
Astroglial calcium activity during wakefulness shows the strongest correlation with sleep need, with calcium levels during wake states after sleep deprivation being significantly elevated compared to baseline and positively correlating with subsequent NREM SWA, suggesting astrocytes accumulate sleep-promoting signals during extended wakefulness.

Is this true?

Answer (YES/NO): NO